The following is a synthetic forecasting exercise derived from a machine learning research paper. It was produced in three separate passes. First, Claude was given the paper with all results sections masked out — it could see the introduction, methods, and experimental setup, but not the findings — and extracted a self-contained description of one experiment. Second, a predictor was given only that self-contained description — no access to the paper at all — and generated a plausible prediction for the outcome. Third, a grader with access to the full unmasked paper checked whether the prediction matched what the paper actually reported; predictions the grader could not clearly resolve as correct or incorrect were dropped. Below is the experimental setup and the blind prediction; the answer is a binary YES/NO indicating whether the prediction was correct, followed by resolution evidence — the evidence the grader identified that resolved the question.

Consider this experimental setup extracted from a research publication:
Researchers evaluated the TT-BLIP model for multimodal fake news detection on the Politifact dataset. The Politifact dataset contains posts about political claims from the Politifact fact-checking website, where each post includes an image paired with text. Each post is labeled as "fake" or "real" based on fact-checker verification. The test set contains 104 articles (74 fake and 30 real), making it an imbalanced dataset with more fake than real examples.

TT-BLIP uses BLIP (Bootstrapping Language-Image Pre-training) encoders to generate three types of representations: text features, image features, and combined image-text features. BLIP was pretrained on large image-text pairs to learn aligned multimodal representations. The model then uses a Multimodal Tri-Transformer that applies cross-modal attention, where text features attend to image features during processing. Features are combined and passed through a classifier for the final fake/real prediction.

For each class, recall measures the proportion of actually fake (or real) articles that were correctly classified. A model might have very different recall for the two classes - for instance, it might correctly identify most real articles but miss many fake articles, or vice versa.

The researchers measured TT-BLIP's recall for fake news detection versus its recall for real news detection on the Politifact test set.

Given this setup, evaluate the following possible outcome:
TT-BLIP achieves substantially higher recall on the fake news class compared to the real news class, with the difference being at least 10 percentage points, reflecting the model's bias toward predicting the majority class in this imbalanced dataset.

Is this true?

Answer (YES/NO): NO